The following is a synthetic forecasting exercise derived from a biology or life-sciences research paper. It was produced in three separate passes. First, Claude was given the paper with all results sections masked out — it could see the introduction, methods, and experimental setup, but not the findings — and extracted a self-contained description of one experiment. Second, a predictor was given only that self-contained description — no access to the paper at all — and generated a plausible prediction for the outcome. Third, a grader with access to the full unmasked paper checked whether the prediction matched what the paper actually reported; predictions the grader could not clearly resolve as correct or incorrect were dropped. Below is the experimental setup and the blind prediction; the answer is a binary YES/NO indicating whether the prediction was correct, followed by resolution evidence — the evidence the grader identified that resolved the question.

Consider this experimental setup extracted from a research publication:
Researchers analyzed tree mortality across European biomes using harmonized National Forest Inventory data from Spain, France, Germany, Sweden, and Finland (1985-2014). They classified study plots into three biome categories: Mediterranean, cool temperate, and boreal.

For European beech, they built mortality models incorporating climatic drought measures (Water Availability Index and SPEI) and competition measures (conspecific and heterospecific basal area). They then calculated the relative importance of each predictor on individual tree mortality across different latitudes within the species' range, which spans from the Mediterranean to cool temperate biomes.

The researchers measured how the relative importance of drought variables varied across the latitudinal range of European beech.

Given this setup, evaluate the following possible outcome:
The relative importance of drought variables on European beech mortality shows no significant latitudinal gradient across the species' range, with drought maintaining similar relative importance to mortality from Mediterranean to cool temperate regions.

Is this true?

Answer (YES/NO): NO